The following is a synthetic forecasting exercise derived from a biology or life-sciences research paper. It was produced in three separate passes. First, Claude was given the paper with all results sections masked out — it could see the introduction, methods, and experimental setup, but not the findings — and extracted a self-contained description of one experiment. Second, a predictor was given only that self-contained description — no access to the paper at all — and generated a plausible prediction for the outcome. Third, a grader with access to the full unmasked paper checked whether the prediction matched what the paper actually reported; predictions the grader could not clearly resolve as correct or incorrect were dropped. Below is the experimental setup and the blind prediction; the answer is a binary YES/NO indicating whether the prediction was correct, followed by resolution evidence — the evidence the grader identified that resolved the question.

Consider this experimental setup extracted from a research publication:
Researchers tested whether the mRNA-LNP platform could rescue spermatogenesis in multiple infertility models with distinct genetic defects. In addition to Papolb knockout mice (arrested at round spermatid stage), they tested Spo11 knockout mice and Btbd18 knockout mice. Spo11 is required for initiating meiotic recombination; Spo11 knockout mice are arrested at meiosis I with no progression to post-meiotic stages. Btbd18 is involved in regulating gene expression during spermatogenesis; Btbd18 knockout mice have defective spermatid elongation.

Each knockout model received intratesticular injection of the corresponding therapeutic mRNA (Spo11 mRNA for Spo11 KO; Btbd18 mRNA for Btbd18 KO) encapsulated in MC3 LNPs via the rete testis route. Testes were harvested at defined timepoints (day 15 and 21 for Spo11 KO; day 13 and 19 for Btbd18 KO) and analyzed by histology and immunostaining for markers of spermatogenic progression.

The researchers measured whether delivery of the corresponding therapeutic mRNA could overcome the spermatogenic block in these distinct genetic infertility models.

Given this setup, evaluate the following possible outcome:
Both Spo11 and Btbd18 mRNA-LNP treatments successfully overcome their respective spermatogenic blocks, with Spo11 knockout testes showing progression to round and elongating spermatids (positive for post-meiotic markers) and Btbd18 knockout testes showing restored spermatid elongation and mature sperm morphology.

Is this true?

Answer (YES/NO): NO